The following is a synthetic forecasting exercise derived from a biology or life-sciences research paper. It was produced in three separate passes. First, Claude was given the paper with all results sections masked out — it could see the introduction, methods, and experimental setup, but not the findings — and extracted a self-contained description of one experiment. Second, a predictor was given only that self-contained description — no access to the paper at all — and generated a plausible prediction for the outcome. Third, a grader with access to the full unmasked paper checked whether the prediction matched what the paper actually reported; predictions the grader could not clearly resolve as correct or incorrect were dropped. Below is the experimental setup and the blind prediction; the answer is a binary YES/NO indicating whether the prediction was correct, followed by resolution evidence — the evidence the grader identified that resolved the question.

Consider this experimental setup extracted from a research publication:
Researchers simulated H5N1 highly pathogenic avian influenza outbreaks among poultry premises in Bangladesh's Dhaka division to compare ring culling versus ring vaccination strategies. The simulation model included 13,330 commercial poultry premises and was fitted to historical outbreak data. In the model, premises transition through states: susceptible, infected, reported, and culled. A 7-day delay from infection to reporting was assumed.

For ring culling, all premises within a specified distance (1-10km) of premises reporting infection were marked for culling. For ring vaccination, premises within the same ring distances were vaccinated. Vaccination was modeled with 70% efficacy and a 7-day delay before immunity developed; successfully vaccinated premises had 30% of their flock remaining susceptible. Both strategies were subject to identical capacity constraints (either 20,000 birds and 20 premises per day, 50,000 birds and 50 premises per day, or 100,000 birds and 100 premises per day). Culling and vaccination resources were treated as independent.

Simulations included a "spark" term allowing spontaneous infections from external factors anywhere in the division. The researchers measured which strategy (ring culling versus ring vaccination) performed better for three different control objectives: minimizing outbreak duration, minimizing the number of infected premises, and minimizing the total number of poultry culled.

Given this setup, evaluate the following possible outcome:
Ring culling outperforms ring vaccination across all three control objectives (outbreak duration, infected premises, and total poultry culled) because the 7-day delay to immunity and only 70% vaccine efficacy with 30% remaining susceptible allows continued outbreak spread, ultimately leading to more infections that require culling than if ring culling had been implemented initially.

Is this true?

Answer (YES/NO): NO